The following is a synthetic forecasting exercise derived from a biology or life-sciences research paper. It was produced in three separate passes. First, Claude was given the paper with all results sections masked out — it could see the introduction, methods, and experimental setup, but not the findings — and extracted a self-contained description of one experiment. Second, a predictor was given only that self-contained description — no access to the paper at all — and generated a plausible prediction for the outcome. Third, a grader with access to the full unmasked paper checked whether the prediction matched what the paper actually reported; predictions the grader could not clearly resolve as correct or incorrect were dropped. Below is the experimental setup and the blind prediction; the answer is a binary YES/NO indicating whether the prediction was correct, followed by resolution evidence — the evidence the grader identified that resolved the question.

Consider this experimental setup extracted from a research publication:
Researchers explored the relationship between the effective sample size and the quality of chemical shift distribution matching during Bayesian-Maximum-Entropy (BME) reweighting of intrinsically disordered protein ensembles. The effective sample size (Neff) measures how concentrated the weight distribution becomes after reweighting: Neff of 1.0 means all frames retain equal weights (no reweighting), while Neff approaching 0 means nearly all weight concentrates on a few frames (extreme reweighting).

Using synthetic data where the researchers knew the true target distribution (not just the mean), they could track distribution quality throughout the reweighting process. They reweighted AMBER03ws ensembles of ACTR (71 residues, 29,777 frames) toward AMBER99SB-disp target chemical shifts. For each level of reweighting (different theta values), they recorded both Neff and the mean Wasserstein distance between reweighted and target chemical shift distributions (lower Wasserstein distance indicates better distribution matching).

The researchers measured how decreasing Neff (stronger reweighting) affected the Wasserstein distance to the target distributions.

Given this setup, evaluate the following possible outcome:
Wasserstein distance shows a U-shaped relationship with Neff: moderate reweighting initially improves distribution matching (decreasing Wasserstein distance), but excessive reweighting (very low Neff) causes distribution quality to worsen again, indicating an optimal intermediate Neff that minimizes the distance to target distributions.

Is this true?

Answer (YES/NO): YES